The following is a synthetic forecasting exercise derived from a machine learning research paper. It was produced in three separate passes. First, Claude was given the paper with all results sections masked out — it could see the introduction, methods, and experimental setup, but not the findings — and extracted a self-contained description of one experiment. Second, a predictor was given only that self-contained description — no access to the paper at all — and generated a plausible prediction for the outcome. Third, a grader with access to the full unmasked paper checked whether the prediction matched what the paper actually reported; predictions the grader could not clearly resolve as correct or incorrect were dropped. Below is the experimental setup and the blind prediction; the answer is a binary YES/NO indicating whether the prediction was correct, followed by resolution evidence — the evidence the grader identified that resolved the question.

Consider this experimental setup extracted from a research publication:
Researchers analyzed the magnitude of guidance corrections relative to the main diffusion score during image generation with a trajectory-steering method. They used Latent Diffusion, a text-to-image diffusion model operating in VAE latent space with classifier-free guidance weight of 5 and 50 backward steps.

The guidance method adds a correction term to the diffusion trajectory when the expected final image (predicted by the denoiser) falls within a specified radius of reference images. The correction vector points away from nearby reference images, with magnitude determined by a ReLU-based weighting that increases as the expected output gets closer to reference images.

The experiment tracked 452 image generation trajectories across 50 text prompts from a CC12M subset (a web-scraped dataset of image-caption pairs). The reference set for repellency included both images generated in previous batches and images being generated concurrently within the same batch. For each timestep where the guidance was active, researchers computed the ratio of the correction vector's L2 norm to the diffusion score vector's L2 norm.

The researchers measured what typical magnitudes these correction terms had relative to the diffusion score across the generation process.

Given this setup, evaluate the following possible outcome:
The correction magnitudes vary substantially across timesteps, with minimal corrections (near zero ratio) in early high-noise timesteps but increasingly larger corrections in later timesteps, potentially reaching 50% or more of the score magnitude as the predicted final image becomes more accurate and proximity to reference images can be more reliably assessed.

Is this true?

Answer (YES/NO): NO